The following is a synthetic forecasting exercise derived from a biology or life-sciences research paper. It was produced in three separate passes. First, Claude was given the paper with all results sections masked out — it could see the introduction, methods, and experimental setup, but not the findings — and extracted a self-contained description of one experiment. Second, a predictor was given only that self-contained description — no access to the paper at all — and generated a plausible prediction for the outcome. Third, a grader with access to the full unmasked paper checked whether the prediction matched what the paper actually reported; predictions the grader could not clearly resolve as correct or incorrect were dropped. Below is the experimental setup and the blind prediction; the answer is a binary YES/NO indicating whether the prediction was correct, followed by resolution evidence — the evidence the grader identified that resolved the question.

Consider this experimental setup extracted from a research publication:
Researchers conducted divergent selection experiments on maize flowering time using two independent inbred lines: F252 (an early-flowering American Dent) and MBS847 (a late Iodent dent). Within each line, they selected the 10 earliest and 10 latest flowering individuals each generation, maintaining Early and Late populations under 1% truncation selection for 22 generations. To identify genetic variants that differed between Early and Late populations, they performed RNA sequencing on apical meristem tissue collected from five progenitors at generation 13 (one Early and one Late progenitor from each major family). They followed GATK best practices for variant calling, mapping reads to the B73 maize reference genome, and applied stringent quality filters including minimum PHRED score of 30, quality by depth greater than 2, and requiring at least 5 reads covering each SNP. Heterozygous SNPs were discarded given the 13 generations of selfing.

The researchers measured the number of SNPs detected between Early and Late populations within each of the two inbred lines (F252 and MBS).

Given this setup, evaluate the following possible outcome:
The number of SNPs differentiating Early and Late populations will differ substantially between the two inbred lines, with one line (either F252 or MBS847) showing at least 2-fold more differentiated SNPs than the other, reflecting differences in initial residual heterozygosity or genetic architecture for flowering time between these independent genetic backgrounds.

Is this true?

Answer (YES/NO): YES